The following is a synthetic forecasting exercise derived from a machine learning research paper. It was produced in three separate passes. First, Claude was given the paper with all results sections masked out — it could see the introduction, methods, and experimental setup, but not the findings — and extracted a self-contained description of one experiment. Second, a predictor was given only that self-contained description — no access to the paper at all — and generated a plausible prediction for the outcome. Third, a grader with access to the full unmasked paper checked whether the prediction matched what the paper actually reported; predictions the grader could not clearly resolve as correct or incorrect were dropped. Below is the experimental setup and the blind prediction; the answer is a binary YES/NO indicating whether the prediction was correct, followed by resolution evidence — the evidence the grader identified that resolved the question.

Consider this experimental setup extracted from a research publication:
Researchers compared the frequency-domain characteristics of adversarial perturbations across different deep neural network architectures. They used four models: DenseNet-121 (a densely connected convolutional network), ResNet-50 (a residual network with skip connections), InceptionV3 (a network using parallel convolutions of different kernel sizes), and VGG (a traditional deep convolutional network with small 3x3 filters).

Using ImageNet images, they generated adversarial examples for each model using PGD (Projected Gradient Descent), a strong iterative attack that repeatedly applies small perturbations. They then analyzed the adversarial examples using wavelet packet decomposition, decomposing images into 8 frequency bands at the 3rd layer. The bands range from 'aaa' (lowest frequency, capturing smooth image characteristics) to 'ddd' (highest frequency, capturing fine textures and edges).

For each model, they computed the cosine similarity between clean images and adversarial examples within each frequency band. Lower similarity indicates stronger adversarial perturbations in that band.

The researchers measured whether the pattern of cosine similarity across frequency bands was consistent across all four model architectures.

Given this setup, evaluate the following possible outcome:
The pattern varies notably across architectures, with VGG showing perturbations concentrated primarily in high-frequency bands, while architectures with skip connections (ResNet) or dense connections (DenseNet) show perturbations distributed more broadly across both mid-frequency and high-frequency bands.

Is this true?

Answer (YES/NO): NO